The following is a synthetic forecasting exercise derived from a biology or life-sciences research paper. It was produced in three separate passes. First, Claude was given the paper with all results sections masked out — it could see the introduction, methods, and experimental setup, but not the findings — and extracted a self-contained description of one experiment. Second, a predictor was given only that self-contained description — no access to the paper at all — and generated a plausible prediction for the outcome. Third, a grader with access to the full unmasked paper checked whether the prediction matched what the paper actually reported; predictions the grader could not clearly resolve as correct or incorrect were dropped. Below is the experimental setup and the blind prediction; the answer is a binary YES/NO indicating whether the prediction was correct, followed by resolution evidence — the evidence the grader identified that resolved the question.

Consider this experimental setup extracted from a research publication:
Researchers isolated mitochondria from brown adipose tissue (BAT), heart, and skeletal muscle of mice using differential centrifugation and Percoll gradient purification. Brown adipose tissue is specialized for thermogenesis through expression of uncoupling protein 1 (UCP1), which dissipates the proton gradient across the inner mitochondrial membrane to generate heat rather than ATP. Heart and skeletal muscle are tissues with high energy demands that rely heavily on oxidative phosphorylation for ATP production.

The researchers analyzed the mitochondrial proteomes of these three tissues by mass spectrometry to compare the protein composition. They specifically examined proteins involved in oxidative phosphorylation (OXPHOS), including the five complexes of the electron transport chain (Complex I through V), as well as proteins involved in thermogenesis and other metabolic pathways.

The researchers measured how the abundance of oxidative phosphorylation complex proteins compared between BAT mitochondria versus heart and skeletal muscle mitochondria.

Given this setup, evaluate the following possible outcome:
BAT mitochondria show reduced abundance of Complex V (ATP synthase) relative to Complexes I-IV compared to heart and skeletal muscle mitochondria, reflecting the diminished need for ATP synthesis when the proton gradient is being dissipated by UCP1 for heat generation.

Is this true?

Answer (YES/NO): YES